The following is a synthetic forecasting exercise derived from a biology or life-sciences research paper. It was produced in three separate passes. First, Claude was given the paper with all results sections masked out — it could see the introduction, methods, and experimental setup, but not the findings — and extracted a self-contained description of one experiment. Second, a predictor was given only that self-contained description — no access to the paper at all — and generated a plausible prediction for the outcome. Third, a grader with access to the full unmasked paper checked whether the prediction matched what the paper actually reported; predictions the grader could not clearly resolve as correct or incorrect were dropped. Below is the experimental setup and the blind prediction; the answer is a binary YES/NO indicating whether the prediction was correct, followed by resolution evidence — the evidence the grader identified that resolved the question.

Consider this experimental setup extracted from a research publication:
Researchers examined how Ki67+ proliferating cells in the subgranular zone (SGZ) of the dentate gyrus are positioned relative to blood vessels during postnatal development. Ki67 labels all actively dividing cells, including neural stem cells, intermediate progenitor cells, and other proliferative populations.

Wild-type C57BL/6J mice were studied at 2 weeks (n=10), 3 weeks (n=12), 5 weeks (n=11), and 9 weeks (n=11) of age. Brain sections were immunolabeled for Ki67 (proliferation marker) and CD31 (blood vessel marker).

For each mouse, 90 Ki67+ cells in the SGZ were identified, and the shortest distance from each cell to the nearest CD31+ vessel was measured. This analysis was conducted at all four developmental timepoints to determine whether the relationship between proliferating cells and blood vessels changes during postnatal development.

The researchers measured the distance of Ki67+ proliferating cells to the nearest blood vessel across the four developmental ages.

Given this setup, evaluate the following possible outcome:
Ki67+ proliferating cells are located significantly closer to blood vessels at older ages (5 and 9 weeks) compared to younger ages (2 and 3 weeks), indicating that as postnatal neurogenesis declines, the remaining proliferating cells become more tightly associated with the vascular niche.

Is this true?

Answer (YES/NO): NO